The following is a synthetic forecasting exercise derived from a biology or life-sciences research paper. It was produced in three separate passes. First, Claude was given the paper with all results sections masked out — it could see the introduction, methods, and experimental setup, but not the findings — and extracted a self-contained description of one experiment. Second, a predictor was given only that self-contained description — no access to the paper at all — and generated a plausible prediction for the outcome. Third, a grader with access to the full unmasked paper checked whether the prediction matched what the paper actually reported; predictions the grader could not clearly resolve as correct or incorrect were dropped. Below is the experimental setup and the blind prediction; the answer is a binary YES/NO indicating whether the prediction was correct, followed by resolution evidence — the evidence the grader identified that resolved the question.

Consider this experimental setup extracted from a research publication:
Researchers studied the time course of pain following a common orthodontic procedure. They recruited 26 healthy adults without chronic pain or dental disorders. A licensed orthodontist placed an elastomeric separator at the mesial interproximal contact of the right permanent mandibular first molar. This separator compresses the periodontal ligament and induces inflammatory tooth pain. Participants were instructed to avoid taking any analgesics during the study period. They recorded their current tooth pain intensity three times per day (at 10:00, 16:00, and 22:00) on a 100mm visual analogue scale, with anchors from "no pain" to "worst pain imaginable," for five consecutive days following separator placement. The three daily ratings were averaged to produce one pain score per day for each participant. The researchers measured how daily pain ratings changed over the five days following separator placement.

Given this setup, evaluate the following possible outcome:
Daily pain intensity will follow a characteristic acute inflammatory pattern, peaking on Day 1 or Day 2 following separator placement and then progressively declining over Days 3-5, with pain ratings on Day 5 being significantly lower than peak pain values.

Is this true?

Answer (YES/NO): YES